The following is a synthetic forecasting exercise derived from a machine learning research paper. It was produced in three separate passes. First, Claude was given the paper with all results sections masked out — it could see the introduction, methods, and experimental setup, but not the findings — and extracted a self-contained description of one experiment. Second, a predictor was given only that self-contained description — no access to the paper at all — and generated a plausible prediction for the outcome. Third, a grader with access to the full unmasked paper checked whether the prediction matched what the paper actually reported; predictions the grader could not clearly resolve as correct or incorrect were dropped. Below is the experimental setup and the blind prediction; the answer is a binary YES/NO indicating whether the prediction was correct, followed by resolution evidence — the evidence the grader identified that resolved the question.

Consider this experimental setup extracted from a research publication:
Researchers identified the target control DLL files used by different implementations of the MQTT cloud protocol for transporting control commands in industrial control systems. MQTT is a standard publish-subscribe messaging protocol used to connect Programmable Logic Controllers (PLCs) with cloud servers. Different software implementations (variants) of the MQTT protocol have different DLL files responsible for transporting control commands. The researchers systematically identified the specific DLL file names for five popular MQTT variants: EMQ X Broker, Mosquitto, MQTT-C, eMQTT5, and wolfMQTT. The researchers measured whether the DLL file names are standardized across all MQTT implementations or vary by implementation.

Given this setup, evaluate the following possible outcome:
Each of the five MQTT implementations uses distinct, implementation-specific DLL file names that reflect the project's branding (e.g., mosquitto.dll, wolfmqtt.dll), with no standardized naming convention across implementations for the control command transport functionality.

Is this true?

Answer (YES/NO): NO